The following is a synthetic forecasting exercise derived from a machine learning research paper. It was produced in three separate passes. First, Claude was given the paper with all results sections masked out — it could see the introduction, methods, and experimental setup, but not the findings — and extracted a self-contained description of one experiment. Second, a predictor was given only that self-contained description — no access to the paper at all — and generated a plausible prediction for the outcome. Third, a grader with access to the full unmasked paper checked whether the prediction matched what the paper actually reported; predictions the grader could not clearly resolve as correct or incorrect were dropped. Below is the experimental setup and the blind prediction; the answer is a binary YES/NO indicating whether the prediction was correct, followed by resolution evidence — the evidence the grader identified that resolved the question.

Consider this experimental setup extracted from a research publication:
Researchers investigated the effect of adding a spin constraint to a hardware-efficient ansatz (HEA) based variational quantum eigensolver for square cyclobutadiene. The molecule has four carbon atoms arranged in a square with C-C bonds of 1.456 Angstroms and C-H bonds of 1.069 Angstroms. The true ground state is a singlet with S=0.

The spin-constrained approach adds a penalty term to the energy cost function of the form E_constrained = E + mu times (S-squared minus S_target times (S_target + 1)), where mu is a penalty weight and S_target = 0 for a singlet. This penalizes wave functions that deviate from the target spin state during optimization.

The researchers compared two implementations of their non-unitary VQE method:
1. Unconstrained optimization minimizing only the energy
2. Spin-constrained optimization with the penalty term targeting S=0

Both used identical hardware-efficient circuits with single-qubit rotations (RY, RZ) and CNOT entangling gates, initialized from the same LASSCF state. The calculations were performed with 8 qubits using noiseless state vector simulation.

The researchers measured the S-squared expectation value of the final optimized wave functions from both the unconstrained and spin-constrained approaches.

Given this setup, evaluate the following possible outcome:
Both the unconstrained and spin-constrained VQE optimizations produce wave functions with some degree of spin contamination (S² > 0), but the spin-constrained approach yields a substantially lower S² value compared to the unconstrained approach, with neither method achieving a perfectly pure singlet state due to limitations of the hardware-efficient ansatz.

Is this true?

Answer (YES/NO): NO